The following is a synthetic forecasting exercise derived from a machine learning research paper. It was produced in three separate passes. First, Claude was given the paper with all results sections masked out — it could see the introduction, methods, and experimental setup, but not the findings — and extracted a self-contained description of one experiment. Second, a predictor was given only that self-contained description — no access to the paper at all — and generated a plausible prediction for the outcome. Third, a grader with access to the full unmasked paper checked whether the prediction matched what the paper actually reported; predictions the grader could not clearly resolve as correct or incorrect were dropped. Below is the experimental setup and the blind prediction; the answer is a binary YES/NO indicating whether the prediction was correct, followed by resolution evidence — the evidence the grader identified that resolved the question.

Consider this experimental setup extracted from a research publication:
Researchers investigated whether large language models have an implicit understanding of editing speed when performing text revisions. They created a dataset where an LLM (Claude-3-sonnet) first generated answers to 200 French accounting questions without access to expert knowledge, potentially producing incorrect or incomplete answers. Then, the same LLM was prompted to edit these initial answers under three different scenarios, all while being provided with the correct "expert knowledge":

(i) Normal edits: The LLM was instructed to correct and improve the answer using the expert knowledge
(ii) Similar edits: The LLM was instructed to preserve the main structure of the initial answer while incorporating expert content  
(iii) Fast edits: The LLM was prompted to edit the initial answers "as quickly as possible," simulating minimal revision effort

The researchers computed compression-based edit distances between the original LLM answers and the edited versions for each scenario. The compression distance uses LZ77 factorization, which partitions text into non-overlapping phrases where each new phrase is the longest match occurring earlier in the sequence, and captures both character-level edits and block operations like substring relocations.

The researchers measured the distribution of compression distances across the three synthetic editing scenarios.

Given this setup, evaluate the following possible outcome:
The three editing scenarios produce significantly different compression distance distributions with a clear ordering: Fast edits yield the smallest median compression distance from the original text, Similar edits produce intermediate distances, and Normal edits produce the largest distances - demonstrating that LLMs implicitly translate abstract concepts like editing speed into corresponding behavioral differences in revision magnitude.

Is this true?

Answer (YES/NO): NO